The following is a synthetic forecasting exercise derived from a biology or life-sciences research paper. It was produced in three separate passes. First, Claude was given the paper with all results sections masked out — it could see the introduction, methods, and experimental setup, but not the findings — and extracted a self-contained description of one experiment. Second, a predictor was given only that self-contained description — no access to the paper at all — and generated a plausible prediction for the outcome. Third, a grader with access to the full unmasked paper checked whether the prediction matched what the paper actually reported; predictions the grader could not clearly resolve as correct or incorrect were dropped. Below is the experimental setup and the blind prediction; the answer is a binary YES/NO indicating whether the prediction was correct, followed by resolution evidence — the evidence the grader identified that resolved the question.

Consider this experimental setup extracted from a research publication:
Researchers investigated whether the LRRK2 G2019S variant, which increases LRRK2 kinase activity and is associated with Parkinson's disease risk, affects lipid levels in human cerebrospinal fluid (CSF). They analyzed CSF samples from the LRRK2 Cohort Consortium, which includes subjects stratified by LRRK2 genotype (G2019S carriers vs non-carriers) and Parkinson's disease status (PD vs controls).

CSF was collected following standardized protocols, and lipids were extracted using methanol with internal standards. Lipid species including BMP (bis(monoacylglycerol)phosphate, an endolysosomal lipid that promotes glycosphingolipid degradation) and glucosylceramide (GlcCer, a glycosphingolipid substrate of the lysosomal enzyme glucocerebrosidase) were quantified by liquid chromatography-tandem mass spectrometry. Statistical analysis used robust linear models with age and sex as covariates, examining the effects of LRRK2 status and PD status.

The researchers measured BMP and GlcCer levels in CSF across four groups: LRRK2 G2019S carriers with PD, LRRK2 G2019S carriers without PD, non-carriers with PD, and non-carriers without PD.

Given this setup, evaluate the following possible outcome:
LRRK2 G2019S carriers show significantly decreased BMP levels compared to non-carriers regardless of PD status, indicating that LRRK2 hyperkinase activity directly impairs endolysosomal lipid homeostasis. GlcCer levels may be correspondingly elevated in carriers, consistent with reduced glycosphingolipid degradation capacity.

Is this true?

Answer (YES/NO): NO